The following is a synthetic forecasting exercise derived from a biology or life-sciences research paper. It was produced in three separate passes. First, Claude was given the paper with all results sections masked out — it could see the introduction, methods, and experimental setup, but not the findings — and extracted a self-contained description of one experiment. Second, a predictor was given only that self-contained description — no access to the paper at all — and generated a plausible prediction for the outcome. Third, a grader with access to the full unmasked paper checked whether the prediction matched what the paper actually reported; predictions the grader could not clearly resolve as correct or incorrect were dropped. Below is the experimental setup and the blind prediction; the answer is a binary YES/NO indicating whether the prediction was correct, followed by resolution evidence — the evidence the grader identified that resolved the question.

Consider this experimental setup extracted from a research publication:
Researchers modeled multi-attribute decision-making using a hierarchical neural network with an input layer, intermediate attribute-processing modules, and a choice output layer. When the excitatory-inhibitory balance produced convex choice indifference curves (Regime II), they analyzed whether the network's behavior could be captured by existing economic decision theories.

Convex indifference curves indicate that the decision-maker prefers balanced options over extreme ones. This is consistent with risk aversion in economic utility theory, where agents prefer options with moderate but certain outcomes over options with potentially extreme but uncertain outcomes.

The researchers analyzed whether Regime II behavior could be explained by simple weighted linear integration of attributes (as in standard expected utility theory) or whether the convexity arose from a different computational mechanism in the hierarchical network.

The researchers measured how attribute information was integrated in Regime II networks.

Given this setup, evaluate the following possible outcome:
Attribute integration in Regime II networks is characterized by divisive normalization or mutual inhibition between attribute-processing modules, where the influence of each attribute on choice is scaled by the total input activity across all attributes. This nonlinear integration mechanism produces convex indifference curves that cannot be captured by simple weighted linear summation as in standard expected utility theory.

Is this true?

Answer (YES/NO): NO